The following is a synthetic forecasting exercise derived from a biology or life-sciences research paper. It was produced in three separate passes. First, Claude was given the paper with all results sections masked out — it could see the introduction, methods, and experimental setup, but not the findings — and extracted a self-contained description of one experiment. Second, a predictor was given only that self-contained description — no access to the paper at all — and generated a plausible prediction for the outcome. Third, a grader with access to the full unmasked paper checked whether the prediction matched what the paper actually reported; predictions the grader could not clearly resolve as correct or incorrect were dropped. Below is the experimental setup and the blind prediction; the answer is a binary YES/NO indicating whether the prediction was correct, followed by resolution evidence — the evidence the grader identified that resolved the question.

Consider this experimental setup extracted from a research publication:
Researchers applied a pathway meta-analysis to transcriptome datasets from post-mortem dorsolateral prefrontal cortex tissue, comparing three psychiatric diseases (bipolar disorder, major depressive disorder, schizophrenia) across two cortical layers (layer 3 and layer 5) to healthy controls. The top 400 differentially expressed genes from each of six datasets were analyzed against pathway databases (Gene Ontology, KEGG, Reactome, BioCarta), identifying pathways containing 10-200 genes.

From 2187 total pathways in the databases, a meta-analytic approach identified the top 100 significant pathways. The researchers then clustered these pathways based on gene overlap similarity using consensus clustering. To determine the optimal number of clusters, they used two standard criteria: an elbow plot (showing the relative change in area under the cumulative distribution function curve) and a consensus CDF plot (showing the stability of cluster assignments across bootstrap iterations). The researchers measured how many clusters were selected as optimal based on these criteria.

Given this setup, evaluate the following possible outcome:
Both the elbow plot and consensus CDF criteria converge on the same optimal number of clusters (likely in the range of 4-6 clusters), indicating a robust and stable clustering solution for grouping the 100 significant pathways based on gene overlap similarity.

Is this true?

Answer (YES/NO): NO